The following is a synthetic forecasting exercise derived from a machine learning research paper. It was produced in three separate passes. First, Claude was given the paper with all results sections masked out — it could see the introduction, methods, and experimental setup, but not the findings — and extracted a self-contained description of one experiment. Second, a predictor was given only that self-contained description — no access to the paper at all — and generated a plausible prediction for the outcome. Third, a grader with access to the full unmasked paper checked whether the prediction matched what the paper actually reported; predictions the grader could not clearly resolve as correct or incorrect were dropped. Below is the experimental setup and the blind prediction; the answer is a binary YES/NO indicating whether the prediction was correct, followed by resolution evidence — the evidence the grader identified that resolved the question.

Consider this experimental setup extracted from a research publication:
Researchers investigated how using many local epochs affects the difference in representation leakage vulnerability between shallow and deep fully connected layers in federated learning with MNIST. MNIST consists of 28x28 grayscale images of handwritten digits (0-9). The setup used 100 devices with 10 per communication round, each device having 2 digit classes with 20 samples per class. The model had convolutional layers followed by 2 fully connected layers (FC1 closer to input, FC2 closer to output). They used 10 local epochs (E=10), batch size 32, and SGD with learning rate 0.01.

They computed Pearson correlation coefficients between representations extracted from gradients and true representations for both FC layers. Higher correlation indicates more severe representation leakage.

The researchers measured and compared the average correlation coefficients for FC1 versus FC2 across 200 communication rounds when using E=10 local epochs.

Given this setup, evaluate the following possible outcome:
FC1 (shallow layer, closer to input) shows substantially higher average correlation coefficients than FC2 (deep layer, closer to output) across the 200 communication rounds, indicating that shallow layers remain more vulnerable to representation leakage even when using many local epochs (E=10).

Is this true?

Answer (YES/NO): NO